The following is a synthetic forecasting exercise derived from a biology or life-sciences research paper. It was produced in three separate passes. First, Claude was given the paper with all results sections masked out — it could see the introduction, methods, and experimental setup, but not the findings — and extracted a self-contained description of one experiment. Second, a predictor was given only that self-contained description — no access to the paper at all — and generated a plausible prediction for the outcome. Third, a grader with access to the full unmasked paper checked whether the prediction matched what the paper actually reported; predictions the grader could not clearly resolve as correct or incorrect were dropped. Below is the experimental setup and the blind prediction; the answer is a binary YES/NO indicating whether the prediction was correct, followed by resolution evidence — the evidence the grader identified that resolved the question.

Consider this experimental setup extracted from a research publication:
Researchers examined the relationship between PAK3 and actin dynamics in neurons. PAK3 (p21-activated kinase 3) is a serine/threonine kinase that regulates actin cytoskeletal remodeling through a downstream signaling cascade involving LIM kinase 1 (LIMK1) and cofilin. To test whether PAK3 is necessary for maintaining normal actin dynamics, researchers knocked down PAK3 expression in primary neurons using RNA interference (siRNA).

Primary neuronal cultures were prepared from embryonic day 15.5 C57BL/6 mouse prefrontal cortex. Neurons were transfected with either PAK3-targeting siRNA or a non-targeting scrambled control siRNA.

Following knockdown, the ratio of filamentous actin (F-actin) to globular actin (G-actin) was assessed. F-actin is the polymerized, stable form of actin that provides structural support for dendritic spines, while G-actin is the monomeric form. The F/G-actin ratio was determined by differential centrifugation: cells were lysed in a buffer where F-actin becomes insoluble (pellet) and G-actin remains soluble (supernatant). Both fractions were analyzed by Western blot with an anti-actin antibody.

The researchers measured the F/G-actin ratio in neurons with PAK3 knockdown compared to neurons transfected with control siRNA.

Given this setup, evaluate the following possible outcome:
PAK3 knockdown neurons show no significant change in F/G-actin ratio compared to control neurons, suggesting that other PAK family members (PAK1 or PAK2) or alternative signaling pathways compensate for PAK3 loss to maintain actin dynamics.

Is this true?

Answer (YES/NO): NO